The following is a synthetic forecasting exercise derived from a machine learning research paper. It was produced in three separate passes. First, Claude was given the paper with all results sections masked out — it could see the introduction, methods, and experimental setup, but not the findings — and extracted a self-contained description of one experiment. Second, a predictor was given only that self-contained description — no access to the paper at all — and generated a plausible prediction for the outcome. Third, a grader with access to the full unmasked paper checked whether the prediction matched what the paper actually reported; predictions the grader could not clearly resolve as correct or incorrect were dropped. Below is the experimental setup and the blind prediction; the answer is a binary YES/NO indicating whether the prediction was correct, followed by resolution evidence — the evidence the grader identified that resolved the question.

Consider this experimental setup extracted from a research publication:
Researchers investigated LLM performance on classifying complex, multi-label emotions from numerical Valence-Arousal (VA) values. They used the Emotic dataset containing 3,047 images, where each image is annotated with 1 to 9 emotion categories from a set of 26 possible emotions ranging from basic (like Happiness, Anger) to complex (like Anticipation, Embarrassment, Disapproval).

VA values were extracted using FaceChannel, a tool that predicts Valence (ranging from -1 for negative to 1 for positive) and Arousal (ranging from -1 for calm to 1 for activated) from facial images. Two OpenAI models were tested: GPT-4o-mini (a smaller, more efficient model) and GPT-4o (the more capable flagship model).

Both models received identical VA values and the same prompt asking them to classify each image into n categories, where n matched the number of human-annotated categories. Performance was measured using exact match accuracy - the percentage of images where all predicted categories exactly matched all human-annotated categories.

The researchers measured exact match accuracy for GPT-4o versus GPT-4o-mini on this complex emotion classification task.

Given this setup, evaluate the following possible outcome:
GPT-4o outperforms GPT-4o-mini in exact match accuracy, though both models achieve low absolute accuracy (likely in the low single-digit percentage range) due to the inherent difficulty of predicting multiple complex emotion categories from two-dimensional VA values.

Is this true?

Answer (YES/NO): NO